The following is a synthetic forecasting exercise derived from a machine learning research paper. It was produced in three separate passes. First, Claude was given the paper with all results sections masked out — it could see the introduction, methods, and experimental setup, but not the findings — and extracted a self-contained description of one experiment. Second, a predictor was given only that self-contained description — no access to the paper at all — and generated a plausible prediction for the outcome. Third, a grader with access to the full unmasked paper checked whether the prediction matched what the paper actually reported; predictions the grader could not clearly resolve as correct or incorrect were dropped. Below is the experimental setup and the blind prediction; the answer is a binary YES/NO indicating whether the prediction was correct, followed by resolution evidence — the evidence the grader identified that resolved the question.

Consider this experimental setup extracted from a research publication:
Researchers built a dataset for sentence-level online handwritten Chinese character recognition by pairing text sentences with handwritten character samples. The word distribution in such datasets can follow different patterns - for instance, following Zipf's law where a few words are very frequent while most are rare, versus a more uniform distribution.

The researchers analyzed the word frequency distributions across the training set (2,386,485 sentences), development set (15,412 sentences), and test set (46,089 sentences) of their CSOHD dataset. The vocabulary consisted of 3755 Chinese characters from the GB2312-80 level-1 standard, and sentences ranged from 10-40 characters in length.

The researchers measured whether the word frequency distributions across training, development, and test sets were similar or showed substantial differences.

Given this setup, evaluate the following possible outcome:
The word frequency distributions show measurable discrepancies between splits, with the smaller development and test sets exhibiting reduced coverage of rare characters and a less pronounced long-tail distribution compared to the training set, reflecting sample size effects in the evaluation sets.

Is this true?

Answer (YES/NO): NO